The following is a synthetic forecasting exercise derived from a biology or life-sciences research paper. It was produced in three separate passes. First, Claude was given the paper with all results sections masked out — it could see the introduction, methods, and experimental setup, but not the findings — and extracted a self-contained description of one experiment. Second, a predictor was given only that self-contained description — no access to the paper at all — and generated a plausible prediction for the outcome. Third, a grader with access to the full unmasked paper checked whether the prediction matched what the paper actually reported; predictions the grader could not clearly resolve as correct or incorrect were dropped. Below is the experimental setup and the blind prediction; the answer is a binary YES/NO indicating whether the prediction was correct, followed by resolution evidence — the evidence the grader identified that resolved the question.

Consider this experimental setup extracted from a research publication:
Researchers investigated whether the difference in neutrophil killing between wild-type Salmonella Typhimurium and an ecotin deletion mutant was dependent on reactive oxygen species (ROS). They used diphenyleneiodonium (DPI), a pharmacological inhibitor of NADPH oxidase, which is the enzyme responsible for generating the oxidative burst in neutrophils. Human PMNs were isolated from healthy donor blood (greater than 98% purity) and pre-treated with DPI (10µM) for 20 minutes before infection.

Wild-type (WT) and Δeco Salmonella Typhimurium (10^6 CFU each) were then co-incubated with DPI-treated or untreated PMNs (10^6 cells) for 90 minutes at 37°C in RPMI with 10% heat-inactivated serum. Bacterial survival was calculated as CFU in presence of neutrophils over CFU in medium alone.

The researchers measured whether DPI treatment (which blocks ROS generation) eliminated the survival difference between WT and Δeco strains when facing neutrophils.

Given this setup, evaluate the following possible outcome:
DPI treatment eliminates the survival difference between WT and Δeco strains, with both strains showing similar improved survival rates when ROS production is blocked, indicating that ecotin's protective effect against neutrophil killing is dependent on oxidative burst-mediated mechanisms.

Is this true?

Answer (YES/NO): NO